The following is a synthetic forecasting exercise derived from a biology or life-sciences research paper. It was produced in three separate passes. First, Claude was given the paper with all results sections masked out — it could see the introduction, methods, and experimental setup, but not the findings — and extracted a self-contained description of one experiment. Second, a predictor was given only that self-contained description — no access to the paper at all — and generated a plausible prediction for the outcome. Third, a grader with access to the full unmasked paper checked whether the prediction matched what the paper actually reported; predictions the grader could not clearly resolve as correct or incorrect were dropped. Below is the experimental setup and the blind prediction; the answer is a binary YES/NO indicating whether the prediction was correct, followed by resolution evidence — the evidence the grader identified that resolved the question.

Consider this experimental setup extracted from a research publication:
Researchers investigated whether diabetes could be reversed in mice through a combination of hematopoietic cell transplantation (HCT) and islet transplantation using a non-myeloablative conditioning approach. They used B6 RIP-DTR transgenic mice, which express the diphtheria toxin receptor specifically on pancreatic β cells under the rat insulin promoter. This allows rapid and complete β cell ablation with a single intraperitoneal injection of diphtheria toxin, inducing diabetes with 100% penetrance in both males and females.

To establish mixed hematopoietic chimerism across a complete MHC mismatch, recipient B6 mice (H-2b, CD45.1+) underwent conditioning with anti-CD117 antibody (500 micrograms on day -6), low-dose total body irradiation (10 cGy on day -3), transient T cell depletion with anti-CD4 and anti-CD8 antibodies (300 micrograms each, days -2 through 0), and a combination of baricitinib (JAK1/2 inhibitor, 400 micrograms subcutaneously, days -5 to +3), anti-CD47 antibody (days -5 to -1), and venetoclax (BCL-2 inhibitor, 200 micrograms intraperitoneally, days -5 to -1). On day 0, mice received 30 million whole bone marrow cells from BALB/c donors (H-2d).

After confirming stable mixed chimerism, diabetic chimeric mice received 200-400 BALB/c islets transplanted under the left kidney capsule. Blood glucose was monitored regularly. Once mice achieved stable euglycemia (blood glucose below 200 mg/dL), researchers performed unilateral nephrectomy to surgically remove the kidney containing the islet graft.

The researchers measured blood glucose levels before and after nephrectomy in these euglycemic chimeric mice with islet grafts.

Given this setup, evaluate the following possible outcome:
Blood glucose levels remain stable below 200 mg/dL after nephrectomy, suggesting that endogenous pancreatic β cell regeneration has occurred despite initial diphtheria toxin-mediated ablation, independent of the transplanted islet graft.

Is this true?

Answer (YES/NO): NO